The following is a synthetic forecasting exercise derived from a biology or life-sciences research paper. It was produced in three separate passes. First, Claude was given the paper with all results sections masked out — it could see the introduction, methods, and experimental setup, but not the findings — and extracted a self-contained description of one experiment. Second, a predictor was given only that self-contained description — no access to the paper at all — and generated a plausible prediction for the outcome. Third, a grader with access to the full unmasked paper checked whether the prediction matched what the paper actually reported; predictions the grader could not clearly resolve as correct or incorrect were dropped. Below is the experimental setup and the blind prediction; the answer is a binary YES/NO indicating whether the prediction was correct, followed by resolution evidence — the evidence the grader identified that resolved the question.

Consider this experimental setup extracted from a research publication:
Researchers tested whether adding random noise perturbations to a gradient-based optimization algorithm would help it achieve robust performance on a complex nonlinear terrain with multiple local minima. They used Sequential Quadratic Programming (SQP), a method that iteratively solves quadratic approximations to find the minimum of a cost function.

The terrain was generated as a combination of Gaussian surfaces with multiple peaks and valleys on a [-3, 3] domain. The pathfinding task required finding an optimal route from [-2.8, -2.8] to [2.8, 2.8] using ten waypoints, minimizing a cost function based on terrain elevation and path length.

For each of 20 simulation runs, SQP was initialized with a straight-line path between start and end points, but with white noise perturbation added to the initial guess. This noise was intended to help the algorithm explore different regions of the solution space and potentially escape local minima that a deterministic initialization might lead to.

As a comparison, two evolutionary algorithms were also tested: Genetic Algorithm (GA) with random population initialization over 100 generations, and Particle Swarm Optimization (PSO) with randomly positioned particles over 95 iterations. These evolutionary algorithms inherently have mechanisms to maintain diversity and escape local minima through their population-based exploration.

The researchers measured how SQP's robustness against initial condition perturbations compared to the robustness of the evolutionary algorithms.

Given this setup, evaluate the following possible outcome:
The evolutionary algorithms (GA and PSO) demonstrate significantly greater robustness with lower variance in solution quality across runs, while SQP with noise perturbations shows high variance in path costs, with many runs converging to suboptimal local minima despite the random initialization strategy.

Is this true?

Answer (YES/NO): NO